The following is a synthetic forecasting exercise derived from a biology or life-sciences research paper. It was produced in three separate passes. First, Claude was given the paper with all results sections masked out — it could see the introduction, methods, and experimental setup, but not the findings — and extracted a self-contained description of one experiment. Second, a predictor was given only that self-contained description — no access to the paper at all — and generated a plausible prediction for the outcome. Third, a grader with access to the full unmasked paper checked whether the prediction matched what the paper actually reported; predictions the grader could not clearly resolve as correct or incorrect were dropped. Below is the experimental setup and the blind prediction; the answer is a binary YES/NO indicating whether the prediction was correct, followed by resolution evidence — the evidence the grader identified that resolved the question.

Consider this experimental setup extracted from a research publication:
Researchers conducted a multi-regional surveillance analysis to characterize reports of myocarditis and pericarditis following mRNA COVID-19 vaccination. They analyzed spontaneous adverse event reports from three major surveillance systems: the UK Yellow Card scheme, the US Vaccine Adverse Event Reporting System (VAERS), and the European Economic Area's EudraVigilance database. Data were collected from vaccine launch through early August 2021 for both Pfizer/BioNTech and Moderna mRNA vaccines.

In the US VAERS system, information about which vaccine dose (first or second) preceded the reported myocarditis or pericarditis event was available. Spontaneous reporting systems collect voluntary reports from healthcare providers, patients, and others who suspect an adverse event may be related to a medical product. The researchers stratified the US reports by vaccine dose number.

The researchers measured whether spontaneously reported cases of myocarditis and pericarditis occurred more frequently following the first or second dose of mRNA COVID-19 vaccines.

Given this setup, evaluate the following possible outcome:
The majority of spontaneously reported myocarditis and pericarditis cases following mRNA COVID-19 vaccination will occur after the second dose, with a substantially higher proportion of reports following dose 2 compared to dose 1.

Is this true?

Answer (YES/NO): YES